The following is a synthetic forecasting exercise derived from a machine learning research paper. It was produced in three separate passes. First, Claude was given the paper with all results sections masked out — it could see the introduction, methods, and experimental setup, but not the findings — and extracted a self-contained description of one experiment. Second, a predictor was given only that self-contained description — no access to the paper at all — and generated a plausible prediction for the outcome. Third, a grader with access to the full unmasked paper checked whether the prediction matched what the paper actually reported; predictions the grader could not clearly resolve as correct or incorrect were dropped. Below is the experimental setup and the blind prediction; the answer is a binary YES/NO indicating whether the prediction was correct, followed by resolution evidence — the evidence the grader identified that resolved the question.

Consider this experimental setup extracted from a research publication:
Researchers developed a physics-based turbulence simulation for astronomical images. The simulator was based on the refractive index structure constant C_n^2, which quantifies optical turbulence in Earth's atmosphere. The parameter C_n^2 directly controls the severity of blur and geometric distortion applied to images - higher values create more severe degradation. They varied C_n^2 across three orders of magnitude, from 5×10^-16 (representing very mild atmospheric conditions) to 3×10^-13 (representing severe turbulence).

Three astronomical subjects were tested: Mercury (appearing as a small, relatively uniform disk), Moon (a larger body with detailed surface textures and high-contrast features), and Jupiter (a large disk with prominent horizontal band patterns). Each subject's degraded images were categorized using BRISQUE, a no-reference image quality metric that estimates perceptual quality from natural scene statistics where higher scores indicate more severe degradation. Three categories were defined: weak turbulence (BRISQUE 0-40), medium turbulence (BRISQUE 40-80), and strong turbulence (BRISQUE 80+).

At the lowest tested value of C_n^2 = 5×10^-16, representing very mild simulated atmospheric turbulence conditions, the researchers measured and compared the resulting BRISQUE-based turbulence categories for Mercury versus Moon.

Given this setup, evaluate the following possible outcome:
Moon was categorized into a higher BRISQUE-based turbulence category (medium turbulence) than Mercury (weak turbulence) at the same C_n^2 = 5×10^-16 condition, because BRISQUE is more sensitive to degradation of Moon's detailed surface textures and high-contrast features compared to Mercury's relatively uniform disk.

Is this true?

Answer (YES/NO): YES